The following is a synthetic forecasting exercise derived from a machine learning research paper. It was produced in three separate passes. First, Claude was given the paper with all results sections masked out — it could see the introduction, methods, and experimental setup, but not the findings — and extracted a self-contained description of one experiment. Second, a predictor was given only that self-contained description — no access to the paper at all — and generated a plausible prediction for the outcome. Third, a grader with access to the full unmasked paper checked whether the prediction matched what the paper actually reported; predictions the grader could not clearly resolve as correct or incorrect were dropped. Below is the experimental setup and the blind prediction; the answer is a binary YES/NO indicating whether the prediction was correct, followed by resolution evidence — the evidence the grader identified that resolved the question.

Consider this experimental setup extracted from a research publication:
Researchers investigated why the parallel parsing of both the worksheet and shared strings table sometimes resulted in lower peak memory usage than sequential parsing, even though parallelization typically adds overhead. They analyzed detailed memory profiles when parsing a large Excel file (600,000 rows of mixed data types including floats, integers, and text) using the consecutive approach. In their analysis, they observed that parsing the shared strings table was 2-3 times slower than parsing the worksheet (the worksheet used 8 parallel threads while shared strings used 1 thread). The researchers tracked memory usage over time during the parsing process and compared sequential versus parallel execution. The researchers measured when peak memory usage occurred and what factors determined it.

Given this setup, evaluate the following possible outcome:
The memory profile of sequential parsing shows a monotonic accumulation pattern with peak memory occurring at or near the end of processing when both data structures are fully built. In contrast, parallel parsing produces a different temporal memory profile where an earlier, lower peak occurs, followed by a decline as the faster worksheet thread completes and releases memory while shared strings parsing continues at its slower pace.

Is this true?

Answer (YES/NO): NO